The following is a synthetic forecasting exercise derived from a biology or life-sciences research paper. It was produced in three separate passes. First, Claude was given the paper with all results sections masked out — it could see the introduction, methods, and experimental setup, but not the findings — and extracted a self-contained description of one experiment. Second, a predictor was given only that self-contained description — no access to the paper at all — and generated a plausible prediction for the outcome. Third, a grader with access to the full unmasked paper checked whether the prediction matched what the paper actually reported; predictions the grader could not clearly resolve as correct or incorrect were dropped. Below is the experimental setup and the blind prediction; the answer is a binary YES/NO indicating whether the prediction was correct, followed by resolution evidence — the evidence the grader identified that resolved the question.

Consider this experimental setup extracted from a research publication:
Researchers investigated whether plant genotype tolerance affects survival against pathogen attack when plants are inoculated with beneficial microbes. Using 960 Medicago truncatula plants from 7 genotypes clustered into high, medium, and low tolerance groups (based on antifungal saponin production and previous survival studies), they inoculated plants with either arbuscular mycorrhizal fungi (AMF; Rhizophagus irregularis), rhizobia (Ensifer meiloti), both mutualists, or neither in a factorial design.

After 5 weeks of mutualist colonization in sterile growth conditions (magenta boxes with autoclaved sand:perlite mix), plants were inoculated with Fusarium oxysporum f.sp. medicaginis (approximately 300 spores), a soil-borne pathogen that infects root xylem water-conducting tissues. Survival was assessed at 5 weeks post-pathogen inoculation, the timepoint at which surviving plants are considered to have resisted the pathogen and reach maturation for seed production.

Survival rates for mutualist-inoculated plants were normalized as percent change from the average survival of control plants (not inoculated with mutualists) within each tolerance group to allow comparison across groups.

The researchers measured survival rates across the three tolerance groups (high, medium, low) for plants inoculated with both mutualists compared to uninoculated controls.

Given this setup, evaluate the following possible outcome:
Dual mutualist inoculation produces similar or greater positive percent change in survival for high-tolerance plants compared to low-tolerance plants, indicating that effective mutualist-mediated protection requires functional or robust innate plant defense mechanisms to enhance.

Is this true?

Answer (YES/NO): YES